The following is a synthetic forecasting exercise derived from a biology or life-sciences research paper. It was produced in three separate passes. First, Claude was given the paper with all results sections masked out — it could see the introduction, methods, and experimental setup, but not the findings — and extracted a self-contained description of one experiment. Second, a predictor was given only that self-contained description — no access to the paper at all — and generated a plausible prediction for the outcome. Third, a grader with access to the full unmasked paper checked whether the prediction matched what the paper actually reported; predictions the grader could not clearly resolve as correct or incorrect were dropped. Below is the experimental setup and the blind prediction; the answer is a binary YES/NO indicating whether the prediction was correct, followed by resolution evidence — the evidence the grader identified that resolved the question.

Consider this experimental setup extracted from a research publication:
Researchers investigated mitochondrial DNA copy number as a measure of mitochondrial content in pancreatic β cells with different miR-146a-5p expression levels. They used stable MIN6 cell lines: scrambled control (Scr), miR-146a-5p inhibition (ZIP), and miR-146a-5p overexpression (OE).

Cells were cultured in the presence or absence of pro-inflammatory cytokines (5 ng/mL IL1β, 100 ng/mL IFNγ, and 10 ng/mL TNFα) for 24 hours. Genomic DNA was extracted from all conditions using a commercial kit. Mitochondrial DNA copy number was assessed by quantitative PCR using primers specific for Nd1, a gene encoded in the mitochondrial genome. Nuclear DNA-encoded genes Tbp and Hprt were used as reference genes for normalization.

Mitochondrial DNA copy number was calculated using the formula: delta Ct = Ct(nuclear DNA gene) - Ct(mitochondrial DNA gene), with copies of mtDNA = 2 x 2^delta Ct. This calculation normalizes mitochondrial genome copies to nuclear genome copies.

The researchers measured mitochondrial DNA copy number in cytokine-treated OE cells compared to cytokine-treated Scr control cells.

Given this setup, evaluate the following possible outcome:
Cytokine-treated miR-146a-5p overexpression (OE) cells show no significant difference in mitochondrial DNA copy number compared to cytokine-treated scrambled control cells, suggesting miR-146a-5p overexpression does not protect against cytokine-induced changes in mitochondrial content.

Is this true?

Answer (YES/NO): YES